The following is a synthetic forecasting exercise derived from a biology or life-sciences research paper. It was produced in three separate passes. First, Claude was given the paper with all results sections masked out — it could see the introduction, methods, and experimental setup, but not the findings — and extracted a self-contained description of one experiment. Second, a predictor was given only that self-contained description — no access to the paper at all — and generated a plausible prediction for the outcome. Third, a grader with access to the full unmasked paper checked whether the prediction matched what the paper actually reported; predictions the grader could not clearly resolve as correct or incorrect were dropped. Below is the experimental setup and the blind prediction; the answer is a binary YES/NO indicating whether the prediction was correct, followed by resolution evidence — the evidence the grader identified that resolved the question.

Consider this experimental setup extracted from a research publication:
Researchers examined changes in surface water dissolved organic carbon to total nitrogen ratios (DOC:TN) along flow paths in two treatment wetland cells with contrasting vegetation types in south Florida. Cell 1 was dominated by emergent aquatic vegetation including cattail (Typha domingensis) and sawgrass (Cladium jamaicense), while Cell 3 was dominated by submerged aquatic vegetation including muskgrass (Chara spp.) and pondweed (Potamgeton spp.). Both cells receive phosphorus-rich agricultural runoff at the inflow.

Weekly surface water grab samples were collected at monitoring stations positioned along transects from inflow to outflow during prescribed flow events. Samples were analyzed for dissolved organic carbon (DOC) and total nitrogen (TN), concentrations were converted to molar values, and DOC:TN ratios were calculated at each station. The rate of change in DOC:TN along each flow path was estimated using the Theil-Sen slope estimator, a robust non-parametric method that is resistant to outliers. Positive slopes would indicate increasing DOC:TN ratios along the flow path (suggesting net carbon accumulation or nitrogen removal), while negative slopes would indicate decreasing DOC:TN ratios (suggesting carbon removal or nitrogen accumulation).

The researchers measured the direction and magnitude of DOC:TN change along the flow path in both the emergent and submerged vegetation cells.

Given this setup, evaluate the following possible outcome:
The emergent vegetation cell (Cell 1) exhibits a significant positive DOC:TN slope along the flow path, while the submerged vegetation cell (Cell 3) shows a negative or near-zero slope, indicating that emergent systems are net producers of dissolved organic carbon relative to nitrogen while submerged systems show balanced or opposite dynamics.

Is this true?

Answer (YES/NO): NO